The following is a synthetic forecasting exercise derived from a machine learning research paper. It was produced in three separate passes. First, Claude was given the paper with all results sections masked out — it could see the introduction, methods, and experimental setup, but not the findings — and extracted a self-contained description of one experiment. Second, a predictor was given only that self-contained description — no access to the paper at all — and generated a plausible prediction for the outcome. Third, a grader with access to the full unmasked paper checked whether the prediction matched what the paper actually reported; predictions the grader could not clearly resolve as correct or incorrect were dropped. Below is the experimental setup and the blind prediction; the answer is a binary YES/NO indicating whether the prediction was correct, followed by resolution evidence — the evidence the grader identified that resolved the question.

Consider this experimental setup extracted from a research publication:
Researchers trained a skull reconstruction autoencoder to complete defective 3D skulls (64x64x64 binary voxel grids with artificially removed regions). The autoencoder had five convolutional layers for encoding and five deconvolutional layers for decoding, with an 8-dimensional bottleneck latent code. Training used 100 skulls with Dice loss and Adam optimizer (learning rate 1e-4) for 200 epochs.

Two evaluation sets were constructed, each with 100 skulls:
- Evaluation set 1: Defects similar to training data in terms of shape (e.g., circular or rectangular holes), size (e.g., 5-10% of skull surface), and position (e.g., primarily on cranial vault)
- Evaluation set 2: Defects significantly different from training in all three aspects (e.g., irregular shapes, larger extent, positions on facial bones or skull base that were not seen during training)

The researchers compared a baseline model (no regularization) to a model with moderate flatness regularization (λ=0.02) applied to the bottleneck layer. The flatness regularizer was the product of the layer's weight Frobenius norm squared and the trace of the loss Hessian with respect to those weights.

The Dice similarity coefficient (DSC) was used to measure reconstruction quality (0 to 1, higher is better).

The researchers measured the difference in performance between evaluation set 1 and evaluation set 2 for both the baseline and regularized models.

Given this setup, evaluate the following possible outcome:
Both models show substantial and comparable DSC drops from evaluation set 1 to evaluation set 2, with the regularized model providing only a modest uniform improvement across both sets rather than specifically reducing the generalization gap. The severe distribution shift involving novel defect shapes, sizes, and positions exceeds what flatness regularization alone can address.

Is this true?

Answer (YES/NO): NO